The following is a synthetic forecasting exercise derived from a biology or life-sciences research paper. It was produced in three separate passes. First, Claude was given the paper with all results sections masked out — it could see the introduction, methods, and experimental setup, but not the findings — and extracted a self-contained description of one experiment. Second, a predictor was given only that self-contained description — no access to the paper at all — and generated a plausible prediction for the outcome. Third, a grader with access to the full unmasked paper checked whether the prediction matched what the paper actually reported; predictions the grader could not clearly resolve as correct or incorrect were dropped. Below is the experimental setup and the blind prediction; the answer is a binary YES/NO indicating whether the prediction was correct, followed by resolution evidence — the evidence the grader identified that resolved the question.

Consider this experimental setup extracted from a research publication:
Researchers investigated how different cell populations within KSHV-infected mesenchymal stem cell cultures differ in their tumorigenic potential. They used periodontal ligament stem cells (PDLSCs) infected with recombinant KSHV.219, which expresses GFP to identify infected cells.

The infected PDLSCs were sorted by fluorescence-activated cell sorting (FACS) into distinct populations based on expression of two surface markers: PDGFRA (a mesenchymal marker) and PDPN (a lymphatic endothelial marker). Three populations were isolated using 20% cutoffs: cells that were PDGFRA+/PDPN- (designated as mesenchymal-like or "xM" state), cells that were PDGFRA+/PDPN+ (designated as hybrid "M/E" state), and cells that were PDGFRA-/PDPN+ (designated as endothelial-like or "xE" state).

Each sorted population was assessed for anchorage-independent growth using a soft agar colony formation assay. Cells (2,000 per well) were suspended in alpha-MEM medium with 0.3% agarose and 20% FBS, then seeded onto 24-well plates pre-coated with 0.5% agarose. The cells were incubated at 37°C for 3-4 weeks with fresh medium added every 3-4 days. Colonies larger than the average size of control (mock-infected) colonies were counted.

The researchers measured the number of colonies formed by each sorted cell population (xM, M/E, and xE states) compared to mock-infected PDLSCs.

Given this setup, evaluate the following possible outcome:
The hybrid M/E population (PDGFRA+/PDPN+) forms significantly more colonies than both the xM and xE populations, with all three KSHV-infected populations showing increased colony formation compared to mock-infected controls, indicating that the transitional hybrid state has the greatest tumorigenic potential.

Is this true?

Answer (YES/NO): NO